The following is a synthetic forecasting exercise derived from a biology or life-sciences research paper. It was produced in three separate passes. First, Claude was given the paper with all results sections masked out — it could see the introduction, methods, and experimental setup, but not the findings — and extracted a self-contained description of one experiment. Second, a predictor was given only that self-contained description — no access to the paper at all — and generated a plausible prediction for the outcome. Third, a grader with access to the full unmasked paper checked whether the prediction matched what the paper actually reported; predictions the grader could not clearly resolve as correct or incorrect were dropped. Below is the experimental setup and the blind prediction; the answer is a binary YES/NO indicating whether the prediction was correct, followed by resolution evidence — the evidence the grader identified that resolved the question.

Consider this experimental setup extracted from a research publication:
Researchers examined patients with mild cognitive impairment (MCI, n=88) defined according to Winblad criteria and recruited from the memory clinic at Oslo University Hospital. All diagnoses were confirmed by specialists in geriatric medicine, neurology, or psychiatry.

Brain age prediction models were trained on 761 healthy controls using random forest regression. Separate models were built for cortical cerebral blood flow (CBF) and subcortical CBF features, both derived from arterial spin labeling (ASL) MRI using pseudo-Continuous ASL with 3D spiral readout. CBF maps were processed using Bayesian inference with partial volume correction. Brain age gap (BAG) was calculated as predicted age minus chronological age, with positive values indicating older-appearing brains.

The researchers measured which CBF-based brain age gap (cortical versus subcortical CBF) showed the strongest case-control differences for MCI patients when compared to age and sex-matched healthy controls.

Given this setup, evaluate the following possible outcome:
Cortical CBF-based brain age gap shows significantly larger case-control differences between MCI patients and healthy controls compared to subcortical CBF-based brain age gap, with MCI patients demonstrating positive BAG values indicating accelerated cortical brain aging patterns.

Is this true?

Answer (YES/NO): YES